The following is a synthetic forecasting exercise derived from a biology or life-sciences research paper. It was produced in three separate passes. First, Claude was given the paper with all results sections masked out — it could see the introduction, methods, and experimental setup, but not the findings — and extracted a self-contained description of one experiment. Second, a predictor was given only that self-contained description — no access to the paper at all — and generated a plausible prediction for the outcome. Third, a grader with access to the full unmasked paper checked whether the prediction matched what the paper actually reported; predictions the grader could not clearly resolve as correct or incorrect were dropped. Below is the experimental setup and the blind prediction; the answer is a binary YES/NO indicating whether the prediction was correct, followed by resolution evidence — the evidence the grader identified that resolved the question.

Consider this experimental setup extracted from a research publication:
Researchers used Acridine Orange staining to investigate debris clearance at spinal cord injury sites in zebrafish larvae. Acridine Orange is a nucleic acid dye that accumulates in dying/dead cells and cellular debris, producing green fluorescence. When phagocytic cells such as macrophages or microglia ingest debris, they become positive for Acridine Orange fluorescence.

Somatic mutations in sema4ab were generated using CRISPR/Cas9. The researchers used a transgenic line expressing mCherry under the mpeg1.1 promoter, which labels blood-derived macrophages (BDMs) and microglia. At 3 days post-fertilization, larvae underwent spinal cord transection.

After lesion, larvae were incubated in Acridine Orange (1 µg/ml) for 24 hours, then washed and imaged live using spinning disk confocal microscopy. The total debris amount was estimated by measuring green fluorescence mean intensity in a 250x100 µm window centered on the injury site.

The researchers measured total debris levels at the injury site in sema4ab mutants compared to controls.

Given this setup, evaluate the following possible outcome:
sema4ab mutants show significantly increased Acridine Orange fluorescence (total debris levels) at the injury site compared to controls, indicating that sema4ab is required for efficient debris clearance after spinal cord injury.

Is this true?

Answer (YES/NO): NO